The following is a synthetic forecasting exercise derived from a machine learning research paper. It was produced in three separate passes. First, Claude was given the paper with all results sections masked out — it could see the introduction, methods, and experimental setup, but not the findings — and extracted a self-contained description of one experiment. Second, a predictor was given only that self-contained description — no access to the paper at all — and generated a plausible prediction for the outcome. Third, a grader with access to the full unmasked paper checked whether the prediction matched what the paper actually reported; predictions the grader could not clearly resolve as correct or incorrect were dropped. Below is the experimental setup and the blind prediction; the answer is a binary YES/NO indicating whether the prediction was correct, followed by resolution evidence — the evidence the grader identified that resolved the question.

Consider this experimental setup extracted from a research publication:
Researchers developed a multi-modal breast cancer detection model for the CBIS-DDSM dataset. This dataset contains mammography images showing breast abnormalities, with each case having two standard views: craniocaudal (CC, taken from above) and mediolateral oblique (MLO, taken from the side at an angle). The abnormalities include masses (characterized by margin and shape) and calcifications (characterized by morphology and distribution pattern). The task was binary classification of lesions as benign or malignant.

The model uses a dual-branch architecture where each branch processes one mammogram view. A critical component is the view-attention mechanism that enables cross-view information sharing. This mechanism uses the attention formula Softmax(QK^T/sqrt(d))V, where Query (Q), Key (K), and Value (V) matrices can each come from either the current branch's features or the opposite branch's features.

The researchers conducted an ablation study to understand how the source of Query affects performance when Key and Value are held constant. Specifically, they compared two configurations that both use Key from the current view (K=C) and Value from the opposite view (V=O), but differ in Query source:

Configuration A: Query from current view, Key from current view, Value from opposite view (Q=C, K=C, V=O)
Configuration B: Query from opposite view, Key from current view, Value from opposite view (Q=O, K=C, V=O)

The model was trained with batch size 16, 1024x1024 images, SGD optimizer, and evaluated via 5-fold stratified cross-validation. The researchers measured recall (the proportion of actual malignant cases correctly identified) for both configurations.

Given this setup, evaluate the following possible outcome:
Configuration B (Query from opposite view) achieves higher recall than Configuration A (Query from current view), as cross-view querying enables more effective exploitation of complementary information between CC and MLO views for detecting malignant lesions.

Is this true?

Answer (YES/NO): NO